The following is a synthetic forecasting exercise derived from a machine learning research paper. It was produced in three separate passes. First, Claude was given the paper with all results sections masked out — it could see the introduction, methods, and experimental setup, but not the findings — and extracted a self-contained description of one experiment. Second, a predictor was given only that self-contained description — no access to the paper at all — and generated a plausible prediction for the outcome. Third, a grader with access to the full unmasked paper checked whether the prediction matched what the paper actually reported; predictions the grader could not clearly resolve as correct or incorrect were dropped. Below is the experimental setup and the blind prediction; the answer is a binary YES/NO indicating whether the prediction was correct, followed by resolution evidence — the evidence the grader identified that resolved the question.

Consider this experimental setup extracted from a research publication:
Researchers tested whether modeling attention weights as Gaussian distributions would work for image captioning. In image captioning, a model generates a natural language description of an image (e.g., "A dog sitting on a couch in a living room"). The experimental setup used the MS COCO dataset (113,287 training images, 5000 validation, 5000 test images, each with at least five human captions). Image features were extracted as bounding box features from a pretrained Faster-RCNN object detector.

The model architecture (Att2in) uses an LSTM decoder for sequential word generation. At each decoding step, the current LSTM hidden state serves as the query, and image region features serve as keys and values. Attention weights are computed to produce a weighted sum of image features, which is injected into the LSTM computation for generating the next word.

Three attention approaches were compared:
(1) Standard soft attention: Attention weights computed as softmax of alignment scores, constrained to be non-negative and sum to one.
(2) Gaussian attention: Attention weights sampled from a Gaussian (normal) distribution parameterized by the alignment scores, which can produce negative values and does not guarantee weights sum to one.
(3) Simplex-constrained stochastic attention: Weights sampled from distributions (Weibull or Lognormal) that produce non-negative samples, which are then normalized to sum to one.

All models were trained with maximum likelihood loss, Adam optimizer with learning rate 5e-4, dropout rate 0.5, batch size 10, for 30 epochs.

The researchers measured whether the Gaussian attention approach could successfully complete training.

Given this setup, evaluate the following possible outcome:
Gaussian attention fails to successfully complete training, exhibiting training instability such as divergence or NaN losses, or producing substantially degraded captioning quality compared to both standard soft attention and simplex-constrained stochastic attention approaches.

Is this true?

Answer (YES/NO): YES